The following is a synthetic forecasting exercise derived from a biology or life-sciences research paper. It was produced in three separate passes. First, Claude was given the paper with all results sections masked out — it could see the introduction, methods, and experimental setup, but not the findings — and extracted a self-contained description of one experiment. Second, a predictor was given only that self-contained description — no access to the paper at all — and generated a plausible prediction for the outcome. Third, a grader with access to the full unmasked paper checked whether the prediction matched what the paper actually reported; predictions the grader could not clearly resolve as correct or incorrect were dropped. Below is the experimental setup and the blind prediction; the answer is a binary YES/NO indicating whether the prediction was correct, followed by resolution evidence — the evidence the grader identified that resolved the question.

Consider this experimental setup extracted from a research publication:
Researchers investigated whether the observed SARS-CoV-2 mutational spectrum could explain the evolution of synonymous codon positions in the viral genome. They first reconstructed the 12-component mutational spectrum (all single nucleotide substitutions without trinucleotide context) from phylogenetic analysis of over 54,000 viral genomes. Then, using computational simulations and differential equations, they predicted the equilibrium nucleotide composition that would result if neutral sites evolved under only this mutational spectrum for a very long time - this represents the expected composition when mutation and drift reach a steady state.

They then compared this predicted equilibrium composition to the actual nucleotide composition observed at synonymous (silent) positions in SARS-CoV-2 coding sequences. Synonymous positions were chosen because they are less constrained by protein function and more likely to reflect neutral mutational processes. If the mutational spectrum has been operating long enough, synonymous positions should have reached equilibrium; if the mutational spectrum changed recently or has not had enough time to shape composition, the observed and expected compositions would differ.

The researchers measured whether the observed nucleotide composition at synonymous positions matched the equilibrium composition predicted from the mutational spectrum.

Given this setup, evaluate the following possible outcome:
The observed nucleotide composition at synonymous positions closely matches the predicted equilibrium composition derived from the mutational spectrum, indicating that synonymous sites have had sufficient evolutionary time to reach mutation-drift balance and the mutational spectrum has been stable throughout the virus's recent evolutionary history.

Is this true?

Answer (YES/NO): YES